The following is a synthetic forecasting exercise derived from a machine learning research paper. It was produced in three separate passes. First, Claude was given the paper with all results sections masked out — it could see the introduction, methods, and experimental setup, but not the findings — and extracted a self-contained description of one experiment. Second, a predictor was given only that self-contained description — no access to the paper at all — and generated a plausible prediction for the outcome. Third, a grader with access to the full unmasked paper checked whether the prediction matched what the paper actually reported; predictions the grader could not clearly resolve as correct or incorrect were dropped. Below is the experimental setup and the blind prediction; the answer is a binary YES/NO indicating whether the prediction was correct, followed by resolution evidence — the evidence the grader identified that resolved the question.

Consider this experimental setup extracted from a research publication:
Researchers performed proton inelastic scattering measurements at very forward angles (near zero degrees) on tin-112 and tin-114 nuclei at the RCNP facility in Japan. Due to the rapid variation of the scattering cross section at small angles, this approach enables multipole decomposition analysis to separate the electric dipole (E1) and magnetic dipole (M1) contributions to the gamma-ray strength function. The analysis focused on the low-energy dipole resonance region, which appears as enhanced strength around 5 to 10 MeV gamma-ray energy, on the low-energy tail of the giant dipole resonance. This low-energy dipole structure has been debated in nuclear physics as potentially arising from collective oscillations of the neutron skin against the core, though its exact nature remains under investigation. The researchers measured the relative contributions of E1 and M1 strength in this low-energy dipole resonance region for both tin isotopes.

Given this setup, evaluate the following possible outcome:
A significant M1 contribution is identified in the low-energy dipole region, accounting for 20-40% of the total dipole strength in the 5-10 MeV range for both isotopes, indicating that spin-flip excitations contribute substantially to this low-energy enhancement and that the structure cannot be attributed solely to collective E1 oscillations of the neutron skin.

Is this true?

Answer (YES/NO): NO